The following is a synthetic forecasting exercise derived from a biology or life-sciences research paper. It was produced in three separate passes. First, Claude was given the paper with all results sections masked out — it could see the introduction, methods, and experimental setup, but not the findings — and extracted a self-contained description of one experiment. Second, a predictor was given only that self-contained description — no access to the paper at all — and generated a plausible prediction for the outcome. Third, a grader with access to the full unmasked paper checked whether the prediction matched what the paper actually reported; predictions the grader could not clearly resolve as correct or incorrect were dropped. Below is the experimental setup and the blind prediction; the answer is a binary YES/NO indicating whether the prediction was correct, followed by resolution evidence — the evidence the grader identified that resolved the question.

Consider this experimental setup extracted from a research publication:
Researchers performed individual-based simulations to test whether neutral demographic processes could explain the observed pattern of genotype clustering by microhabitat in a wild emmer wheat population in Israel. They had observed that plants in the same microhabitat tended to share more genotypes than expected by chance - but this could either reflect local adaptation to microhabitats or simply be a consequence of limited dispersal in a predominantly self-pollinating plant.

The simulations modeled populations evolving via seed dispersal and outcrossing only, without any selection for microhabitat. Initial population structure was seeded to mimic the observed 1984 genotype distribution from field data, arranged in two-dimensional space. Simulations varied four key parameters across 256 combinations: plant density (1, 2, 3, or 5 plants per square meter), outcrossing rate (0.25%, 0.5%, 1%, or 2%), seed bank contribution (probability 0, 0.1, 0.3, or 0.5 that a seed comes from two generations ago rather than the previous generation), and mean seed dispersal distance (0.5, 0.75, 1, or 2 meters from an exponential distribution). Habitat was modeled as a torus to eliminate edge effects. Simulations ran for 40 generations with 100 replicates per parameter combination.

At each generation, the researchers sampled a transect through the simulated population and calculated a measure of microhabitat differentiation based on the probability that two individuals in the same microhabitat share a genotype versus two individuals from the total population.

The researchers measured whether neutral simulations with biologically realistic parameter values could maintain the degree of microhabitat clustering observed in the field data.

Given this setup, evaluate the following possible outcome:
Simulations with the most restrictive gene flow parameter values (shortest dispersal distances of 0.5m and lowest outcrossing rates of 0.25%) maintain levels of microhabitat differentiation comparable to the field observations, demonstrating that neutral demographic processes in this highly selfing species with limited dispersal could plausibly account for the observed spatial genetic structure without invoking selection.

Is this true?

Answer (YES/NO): NO